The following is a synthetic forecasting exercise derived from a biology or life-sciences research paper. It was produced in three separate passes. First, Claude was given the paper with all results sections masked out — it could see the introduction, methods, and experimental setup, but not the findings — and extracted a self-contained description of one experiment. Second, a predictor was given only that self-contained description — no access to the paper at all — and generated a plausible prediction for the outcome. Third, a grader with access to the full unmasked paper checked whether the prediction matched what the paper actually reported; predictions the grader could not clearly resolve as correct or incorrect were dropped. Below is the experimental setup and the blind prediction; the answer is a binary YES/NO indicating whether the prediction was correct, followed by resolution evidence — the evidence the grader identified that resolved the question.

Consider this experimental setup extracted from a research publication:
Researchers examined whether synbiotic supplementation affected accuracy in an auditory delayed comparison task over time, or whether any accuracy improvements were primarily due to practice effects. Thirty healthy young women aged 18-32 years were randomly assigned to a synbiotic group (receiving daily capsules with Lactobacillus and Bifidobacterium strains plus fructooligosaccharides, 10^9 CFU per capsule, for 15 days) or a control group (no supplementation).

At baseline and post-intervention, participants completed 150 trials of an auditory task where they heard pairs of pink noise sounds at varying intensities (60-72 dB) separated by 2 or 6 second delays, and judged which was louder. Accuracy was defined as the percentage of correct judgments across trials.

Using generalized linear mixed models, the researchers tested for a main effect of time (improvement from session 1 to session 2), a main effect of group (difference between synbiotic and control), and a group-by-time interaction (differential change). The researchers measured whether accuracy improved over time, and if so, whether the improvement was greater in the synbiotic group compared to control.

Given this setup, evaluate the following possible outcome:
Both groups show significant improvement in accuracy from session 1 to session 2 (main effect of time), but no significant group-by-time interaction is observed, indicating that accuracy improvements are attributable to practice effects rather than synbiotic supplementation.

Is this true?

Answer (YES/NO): NO